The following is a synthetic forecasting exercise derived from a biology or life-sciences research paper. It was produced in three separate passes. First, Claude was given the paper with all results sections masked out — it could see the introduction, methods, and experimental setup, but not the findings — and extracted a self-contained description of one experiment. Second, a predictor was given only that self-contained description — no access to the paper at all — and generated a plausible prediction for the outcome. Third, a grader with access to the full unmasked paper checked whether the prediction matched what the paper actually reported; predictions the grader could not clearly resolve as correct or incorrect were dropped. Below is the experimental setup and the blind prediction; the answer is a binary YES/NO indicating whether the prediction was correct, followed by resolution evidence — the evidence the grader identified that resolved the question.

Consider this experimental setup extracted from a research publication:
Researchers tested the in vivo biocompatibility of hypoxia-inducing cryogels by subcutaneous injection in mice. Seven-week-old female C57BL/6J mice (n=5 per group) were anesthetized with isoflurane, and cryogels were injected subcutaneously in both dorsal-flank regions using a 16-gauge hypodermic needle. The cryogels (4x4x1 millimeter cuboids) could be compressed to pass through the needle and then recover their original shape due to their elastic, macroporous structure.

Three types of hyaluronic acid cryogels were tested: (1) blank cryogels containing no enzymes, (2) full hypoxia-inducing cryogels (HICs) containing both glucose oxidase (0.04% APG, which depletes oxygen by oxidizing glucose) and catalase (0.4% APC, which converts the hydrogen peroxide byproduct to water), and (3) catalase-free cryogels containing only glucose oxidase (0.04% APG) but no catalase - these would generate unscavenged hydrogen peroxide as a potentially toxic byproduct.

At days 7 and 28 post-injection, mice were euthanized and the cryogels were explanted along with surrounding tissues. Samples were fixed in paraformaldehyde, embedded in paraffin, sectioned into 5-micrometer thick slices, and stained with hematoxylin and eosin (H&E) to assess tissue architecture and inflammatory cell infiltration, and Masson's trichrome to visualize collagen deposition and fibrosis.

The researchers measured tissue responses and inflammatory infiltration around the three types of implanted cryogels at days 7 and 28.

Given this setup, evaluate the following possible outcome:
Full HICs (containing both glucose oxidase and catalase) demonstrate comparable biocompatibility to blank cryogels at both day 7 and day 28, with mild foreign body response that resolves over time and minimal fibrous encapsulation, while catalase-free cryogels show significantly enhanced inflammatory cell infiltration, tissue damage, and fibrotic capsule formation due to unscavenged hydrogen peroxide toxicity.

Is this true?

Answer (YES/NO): YES